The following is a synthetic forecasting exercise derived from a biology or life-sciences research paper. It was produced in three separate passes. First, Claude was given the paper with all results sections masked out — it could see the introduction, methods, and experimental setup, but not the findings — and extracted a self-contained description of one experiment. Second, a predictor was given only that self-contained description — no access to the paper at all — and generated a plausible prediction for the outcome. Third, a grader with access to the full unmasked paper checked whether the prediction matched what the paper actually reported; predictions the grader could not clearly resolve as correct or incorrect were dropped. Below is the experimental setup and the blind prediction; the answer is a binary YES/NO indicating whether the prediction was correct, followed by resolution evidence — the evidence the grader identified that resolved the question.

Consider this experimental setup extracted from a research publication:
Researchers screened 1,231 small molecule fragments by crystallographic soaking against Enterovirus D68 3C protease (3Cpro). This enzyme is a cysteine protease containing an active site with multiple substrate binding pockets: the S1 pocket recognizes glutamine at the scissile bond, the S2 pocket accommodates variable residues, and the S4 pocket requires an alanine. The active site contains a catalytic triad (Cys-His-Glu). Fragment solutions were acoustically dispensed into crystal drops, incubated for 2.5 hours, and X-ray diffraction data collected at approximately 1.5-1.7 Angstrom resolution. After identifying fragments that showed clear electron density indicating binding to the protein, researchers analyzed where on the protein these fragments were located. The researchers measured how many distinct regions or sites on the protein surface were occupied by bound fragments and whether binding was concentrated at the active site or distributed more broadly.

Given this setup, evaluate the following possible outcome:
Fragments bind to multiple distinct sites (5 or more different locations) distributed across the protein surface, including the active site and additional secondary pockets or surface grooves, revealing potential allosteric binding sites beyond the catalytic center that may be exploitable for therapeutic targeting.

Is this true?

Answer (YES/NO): NO